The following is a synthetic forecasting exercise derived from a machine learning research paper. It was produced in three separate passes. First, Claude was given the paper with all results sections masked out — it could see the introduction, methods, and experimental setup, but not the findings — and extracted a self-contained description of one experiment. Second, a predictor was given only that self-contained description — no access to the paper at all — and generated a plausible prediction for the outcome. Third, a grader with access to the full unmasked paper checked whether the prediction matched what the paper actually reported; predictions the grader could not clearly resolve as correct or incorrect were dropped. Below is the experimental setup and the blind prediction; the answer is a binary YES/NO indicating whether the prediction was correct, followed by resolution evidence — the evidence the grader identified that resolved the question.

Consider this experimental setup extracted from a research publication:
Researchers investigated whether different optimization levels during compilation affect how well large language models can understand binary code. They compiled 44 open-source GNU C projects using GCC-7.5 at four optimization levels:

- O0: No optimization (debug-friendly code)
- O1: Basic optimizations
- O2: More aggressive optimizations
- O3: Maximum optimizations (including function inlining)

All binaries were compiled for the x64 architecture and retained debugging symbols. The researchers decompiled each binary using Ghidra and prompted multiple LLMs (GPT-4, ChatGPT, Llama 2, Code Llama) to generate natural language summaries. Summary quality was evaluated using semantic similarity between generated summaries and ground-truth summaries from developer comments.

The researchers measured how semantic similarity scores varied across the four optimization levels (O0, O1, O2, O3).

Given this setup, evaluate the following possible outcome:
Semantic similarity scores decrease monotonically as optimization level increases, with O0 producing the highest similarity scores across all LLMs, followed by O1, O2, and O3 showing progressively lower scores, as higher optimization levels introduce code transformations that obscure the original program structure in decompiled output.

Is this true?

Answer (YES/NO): NO